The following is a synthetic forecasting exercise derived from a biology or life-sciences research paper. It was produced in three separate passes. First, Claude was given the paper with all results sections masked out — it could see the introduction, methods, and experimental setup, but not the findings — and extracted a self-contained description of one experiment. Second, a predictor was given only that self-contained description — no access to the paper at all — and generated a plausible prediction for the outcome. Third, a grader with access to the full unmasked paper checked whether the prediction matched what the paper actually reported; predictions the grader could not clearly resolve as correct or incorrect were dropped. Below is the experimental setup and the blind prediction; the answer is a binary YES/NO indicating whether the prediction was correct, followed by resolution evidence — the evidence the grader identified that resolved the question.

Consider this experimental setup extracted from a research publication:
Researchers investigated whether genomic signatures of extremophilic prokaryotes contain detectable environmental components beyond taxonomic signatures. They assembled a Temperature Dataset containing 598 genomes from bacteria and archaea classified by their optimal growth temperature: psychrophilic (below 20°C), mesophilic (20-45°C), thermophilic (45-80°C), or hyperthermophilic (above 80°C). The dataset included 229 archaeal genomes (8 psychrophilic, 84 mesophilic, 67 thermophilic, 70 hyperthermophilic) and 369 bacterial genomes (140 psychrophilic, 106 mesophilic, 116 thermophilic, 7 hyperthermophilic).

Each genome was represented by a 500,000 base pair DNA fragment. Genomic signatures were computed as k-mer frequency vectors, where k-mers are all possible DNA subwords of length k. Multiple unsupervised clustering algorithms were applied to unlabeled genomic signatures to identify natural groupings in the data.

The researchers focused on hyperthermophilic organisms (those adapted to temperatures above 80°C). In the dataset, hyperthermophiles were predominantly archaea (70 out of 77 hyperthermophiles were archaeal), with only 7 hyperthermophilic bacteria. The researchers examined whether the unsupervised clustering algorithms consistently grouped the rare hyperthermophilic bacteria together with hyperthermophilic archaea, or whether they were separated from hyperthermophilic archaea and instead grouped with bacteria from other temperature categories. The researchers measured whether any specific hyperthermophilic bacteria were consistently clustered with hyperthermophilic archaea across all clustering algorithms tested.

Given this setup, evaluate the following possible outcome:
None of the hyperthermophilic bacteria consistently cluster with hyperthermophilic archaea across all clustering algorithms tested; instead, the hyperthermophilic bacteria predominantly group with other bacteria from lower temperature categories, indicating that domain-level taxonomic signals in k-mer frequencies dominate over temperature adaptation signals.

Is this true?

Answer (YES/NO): NO